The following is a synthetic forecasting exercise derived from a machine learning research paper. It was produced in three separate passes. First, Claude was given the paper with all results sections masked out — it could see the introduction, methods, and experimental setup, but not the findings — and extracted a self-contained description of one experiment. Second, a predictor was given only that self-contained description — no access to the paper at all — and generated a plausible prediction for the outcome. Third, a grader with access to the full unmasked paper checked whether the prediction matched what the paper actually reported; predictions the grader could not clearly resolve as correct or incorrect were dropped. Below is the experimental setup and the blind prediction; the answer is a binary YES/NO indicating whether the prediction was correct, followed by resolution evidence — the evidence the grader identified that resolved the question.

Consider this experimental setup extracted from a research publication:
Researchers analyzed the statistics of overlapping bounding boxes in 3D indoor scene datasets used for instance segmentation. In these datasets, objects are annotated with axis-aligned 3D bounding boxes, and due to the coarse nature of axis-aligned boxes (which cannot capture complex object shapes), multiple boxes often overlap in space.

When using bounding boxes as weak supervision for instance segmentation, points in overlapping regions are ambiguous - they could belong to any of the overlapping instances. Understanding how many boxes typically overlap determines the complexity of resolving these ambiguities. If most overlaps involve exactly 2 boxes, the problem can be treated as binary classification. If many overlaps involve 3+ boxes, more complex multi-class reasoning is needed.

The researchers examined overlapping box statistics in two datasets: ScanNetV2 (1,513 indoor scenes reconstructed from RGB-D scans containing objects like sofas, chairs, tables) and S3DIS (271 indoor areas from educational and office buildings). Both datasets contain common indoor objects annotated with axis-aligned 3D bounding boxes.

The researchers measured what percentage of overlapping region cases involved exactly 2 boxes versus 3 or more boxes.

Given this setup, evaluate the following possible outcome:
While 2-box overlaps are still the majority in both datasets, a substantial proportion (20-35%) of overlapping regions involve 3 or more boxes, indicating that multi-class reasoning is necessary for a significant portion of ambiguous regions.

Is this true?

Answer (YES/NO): NO